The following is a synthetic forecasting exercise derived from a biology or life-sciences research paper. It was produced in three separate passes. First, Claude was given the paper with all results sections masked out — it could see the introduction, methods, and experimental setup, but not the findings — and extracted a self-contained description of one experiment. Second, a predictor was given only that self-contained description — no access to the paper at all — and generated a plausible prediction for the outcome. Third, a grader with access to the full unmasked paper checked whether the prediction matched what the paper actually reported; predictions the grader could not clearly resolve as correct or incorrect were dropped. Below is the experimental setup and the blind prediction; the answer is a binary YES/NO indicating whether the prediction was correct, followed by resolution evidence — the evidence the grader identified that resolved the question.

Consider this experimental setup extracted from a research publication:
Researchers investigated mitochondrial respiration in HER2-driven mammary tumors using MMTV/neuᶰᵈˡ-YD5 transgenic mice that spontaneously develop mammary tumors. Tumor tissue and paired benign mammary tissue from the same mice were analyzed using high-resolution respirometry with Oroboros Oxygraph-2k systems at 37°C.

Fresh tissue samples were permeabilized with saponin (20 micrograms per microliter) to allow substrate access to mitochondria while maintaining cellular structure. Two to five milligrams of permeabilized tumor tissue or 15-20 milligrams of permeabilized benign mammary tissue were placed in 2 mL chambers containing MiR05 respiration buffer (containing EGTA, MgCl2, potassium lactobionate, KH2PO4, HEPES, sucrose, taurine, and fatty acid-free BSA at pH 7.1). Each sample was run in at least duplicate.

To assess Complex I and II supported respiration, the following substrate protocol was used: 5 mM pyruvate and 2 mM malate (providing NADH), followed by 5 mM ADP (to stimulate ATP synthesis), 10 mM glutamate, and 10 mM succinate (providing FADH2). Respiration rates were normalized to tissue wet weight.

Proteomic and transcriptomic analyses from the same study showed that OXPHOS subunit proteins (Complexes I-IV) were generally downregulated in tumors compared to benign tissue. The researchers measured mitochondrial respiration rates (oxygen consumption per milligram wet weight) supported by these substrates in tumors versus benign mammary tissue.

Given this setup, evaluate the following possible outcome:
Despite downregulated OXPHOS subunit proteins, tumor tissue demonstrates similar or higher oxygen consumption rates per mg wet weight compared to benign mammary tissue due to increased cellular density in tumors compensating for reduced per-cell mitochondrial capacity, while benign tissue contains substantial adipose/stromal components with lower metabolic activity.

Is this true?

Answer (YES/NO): NO